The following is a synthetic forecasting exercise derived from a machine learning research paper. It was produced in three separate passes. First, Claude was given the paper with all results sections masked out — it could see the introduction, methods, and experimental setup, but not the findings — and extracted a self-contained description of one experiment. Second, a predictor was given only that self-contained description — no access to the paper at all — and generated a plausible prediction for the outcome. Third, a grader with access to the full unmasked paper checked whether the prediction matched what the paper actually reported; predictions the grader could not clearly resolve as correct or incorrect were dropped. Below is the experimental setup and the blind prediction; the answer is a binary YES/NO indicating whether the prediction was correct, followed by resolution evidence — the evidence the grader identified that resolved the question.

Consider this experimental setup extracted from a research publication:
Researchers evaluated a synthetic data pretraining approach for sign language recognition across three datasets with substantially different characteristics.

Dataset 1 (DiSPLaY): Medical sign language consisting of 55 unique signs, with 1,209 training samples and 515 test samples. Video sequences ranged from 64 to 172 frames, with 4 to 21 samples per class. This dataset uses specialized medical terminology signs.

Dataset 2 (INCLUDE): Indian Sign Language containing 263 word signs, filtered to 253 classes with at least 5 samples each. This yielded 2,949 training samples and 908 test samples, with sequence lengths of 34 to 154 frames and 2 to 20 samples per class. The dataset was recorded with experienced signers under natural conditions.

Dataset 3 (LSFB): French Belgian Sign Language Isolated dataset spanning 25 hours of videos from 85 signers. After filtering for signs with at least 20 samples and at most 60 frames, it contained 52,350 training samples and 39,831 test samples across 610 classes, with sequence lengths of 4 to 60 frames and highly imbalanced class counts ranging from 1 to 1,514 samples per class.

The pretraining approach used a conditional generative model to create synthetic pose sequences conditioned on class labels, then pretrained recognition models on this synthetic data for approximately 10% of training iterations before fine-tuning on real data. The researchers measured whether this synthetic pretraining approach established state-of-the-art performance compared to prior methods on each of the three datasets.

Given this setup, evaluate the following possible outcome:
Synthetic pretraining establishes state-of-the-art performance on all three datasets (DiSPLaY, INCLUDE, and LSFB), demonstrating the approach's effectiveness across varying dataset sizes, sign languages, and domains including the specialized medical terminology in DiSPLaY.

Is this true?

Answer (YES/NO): NO